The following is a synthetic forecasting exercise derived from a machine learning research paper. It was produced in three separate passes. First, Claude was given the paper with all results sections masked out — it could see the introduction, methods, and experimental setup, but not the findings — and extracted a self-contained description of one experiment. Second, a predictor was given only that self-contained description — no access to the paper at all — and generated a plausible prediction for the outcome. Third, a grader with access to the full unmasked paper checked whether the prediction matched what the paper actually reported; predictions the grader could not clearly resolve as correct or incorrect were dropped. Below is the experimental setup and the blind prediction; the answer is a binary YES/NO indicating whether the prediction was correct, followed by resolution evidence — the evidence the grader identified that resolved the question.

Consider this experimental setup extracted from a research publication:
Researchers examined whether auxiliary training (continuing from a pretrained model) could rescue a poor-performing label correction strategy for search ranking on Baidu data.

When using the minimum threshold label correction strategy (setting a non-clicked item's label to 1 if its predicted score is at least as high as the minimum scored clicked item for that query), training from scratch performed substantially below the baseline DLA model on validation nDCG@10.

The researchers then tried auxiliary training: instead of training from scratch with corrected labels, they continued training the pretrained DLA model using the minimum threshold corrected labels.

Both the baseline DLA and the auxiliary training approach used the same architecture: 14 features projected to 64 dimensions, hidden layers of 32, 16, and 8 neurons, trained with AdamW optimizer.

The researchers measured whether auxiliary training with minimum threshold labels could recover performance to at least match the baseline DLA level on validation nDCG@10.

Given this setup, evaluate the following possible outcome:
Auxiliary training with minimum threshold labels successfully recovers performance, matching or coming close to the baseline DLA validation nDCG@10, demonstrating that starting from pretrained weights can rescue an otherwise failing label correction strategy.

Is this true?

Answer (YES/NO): YES